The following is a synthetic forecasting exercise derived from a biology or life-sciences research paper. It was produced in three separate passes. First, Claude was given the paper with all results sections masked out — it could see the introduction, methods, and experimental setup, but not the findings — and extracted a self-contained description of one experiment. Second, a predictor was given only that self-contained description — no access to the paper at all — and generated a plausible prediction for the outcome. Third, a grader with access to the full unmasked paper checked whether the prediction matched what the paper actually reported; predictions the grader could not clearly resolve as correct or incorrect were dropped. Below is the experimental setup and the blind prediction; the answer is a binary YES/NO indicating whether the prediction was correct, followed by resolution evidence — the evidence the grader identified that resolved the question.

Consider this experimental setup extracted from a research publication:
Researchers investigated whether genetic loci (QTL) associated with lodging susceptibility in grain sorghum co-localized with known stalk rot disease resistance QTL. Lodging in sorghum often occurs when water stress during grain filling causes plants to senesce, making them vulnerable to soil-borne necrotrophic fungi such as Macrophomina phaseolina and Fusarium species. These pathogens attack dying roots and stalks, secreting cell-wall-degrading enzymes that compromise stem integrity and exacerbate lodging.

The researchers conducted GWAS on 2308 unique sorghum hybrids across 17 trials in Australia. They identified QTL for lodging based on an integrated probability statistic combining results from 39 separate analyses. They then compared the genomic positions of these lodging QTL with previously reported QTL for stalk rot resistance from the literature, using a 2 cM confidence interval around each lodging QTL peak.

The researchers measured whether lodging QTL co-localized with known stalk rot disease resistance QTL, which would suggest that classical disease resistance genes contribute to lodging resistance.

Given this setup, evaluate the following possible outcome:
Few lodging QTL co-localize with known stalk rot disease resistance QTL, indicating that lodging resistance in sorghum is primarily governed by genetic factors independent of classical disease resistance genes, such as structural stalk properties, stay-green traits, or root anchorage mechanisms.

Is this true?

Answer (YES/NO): YES